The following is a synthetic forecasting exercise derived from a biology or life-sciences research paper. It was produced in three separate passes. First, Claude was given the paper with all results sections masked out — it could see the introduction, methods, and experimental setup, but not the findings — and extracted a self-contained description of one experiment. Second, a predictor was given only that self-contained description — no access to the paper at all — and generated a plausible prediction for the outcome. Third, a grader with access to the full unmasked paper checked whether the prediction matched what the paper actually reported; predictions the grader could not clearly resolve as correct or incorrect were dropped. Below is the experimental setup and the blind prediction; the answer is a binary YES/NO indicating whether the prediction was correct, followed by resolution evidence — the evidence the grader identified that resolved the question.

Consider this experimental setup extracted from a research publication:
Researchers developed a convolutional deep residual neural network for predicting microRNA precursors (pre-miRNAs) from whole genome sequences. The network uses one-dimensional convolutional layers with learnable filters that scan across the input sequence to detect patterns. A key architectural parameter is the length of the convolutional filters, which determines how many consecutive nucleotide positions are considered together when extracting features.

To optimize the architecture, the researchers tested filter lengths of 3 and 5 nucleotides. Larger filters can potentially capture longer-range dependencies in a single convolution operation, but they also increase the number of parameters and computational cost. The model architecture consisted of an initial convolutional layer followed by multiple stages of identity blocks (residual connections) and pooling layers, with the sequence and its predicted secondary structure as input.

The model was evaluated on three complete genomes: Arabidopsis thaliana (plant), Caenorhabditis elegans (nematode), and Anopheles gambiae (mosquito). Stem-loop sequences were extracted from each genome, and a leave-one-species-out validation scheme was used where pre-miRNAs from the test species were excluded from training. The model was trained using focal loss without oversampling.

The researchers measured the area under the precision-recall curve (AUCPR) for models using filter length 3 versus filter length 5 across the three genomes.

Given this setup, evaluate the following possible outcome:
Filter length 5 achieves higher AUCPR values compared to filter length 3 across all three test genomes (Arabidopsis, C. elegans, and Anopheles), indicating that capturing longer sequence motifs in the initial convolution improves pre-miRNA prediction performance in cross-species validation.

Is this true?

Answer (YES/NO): NO